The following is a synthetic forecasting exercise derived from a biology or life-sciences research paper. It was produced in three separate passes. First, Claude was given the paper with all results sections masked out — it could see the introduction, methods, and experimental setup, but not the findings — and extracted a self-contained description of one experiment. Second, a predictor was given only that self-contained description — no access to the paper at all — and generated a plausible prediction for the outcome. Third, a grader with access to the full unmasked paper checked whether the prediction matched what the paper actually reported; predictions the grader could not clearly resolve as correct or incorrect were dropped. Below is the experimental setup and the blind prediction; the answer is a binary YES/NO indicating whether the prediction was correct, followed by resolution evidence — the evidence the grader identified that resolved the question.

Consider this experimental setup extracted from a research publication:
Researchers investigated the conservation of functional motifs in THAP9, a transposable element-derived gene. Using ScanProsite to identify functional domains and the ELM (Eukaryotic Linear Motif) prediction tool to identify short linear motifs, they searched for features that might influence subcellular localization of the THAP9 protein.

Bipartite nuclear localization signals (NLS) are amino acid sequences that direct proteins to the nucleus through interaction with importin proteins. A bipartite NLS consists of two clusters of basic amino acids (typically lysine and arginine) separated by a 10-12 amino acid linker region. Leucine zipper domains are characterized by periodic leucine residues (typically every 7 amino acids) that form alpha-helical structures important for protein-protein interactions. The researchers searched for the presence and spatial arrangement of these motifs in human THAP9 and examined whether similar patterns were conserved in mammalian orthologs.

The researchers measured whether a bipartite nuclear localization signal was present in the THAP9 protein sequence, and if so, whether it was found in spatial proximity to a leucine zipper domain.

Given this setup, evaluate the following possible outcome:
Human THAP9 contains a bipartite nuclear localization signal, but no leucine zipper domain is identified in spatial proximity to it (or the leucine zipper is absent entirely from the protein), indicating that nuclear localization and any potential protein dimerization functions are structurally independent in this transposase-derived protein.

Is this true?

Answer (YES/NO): NO